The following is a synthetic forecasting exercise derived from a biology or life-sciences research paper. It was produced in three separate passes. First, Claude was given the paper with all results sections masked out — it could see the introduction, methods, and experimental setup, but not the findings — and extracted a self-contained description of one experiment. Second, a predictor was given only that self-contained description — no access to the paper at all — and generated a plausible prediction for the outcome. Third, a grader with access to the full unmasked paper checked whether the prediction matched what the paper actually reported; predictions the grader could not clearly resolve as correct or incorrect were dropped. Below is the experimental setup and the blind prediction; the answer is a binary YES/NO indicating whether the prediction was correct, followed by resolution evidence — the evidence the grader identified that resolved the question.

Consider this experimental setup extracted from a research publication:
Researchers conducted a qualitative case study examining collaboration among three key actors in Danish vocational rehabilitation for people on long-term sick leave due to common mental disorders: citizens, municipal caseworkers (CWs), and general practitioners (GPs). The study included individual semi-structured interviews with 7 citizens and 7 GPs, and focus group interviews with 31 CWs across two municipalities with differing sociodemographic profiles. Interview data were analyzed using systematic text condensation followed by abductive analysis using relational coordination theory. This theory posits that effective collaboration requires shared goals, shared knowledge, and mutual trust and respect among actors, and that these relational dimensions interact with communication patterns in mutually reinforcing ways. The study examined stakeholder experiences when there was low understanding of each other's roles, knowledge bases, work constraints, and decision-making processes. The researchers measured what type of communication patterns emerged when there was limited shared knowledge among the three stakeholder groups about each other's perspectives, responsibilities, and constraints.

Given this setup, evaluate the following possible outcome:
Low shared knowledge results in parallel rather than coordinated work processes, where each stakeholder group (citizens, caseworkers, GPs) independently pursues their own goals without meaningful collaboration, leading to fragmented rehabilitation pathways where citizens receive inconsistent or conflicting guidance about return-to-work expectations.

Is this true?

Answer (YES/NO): NO